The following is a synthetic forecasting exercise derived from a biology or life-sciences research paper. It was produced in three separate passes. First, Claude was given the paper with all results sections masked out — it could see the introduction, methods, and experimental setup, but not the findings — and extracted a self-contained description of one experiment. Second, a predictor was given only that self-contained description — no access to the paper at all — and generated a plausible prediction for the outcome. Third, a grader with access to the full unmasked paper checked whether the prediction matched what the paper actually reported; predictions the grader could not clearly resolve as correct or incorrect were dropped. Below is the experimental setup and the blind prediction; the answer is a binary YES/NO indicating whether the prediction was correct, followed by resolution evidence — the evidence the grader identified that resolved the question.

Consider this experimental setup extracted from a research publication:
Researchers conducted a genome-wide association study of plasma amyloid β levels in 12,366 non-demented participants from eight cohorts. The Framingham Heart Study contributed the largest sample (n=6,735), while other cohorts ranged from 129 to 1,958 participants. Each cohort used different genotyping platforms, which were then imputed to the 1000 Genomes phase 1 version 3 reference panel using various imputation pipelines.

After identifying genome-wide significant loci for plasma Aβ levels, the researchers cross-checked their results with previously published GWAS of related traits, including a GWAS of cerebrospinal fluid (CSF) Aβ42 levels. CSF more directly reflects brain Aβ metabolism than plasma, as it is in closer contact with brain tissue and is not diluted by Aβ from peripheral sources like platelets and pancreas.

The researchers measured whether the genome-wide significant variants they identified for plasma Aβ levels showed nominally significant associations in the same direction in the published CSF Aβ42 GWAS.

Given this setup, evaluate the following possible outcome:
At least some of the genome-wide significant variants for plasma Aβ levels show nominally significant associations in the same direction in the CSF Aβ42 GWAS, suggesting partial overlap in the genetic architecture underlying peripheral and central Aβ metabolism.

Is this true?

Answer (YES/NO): YES